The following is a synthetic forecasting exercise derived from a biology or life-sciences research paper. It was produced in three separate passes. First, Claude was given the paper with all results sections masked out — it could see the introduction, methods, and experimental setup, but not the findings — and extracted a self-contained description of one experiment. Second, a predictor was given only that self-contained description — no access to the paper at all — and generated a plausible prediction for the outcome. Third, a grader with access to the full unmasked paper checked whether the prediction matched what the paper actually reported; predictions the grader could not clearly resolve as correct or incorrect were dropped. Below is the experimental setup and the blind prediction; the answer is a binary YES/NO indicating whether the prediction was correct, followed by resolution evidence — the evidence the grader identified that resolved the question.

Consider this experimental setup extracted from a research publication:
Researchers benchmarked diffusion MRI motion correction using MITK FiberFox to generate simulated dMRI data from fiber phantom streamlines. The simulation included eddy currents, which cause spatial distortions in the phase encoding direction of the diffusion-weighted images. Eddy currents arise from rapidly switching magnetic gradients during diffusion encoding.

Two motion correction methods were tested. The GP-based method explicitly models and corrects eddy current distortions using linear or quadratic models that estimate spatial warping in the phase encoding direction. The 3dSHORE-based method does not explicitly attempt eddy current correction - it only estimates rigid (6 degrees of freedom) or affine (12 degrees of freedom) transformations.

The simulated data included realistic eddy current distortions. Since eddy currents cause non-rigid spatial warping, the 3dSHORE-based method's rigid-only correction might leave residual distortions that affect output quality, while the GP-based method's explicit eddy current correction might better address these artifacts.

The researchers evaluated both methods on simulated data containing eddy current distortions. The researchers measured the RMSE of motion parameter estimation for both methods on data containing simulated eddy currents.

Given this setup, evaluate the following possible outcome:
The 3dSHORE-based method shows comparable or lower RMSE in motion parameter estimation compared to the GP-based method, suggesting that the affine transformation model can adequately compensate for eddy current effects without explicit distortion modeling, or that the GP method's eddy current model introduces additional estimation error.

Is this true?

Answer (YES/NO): NO